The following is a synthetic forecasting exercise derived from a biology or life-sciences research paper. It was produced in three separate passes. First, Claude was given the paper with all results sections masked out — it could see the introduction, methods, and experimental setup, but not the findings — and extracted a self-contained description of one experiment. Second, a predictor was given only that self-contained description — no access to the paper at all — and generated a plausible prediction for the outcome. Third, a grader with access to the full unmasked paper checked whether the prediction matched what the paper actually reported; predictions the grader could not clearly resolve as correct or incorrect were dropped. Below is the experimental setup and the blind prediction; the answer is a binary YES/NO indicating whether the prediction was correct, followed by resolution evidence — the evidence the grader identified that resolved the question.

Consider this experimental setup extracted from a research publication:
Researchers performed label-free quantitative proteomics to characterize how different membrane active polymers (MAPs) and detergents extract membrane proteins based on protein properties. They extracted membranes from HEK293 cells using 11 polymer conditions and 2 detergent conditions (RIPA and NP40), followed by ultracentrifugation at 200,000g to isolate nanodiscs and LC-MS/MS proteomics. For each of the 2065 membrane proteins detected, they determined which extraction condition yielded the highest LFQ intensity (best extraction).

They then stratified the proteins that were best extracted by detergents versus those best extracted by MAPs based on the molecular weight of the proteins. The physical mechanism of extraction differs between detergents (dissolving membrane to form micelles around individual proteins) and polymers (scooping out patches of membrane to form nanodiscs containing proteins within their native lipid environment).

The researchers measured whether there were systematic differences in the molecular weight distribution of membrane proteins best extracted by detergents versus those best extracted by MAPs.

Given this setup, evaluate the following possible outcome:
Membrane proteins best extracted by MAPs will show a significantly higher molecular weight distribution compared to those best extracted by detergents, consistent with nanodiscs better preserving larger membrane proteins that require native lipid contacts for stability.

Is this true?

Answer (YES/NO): YES